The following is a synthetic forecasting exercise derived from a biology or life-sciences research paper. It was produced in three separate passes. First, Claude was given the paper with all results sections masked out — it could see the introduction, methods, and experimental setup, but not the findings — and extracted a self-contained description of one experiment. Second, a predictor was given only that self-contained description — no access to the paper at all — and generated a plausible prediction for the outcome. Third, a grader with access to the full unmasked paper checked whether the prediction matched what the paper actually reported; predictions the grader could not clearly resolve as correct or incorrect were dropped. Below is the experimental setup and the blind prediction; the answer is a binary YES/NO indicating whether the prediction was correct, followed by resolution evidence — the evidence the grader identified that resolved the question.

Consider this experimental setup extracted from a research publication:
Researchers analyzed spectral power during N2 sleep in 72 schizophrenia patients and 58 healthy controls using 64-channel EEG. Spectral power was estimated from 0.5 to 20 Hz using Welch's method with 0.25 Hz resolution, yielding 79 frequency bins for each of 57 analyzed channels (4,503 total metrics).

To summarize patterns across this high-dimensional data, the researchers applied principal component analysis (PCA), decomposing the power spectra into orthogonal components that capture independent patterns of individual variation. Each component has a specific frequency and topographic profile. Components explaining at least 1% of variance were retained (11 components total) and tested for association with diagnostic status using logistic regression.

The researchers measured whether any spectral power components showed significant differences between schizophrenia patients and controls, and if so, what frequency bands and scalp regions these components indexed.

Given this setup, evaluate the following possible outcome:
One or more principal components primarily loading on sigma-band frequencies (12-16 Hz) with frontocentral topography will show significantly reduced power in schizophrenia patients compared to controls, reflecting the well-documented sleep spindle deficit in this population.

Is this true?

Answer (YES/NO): NO